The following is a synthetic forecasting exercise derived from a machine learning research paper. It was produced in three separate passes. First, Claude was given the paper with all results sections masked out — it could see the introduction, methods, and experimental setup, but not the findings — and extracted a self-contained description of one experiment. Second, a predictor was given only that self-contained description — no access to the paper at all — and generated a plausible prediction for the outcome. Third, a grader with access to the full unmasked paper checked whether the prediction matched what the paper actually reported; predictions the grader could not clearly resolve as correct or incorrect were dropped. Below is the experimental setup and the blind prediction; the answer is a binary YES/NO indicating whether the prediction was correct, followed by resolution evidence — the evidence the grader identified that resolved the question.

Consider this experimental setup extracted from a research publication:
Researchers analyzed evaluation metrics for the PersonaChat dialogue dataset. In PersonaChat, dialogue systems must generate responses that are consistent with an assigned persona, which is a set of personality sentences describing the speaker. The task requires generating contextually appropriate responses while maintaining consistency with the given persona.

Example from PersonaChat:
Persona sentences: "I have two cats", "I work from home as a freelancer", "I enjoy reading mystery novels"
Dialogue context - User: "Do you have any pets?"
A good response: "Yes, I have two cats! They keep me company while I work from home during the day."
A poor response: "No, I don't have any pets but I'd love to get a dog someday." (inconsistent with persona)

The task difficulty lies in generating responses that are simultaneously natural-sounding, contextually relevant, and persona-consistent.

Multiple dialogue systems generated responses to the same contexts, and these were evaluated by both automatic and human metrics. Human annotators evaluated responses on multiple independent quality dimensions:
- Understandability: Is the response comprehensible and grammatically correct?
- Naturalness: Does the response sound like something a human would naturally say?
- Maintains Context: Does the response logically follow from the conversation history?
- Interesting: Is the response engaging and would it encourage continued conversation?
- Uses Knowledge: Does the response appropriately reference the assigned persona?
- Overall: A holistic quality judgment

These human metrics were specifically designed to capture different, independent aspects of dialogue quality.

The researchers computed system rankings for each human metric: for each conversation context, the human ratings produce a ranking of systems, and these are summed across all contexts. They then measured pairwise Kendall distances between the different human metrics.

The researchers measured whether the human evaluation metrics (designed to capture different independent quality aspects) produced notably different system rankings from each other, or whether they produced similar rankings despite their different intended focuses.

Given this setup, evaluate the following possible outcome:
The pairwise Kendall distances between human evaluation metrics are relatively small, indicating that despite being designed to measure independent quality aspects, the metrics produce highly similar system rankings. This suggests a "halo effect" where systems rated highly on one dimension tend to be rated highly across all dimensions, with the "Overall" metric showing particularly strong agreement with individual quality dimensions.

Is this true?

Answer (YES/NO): YES